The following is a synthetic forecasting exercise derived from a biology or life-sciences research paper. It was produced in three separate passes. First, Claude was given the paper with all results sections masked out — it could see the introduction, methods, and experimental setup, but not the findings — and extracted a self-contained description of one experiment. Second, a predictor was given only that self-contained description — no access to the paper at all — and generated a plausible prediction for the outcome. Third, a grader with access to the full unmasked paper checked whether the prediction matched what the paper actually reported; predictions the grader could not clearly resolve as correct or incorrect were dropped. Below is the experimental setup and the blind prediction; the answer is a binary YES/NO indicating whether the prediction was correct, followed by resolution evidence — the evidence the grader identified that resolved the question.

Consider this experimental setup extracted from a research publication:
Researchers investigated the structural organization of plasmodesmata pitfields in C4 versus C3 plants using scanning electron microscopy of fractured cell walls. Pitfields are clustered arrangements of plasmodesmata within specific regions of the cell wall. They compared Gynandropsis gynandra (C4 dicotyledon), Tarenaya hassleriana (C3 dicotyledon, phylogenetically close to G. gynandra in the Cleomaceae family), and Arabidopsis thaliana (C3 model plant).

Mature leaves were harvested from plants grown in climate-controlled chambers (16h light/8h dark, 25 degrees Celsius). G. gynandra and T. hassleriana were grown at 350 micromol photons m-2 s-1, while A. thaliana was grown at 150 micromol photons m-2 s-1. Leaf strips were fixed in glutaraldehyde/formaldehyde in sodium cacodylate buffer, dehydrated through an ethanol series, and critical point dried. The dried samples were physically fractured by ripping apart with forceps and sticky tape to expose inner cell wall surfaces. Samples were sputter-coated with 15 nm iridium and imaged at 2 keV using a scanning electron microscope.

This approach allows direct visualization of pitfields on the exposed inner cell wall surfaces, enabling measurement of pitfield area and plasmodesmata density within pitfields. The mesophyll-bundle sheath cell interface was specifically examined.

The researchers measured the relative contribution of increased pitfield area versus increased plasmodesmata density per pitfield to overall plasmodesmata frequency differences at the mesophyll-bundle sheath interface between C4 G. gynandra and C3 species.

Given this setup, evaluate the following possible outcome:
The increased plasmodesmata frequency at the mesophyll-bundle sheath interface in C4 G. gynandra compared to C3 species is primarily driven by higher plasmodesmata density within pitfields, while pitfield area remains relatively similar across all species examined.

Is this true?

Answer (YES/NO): NO